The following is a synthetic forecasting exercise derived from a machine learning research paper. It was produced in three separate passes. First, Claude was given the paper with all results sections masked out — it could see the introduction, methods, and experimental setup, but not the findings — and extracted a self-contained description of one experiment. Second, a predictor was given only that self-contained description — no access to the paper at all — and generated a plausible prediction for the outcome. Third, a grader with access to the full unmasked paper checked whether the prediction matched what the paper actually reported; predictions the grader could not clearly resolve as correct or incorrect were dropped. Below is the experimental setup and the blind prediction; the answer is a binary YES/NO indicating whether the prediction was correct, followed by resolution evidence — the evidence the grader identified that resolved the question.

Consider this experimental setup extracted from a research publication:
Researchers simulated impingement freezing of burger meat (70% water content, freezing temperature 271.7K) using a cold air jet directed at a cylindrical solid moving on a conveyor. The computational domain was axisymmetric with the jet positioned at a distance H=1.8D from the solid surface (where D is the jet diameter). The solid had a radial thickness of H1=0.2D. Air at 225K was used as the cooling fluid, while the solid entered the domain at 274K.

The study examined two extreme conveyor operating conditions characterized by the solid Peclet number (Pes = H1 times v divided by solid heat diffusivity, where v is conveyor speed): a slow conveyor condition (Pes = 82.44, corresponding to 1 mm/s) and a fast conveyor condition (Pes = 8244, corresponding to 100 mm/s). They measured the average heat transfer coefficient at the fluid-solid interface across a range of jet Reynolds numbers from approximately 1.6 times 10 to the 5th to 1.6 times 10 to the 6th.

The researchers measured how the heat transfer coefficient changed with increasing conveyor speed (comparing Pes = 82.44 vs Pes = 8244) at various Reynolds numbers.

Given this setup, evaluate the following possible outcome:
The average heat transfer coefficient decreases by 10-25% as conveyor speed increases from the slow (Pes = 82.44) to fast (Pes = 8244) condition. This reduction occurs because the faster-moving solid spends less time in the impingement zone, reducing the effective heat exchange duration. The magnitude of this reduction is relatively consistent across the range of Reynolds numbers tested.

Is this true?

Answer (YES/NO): NO